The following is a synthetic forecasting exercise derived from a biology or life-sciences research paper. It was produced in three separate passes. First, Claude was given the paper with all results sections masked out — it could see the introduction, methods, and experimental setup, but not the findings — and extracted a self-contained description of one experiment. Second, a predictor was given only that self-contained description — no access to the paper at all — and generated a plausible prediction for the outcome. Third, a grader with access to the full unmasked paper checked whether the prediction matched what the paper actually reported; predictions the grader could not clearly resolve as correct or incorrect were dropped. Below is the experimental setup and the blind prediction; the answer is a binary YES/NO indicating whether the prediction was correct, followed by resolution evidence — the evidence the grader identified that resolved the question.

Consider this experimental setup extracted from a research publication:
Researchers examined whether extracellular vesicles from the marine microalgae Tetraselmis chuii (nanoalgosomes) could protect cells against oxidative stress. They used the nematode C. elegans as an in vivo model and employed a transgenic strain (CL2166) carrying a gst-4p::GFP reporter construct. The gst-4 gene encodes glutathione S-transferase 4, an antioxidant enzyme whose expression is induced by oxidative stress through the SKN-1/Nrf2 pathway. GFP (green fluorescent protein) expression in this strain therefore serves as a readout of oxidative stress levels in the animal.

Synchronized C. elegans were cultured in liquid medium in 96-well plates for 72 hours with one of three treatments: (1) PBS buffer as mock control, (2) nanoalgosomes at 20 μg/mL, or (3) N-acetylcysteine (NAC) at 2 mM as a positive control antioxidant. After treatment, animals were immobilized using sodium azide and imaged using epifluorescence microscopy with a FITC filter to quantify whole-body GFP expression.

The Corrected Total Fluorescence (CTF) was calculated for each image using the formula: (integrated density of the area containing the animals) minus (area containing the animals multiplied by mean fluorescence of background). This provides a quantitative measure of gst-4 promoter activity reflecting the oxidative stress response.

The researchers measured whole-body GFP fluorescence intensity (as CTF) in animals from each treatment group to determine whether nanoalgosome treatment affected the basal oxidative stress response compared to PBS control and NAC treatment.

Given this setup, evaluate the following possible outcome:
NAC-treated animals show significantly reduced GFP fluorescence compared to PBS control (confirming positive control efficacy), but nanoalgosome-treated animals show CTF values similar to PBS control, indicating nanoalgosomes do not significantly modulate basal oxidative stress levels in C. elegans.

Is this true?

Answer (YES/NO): NO